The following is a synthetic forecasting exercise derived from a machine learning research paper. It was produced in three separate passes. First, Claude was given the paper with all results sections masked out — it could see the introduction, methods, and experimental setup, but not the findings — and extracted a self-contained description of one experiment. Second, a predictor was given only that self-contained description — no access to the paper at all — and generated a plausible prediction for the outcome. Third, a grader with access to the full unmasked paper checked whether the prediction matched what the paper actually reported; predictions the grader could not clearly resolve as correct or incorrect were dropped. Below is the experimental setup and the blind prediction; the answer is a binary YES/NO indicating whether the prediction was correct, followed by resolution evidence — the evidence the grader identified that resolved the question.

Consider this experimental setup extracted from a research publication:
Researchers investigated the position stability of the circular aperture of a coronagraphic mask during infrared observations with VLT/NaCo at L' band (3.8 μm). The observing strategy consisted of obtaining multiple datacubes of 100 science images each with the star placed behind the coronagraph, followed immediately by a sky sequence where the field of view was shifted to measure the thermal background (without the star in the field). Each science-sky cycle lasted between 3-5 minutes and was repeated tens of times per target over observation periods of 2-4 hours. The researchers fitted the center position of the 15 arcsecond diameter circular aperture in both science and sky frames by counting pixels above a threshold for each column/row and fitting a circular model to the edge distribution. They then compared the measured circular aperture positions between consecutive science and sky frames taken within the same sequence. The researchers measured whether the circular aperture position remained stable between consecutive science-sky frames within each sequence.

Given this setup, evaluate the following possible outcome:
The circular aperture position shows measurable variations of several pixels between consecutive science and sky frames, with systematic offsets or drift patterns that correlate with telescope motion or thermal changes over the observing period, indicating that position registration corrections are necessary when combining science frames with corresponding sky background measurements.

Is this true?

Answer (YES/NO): NO